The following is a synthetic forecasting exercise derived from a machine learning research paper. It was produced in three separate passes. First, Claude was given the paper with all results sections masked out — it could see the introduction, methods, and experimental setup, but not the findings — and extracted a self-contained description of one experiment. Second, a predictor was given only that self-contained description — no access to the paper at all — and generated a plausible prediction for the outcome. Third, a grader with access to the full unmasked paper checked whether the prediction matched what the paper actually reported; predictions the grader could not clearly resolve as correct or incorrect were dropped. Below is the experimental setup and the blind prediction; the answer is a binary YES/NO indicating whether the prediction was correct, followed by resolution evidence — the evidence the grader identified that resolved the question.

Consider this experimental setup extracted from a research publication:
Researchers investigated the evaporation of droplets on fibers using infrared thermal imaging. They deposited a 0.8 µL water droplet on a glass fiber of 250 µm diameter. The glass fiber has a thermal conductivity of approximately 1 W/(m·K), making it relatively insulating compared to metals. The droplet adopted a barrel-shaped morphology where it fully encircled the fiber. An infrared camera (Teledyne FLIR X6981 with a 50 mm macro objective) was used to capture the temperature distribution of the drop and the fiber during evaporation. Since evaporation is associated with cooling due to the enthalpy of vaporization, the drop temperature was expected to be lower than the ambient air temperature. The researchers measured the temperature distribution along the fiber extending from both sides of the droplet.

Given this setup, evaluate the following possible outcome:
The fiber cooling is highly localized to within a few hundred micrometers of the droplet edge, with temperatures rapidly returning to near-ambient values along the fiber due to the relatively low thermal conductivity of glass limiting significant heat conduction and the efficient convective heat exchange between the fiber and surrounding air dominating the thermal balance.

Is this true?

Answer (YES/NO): NO